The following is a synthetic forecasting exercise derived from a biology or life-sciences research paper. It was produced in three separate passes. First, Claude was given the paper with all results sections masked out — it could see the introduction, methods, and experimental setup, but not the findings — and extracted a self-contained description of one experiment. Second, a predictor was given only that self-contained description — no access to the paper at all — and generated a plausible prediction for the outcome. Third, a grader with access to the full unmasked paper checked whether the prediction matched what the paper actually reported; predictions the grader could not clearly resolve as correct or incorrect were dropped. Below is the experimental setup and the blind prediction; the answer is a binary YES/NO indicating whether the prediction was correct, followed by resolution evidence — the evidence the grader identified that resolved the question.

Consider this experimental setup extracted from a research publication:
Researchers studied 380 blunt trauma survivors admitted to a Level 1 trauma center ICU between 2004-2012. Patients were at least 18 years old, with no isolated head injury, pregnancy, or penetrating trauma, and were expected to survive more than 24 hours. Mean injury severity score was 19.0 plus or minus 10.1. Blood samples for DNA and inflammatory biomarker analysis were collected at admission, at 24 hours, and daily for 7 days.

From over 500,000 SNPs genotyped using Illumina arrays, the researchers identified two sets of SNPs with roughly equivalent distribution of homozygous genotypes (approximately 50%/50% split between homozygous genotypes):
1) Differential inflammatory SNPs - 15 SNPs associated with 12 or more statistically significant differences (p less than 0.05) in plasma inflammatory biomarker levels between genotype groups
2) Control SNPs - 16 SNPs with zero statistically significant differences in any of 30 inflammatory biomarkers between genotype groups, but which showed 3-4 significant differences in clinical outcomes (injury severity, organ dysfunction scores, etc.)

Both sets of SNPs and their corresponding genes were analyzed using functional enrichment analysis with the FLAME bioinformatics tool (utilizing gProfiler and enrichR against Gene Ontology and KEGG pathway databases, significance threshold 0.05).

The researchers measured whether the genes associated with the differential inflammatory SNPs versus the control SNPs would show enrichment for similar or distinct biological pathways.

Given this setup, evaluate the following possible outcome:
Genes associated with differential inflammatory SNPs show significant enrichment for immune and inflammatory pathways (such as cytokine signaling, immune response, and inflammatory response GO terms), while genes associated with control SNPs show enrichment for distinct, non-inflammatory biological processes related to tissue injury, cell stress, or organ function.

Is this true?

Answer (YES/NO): YES